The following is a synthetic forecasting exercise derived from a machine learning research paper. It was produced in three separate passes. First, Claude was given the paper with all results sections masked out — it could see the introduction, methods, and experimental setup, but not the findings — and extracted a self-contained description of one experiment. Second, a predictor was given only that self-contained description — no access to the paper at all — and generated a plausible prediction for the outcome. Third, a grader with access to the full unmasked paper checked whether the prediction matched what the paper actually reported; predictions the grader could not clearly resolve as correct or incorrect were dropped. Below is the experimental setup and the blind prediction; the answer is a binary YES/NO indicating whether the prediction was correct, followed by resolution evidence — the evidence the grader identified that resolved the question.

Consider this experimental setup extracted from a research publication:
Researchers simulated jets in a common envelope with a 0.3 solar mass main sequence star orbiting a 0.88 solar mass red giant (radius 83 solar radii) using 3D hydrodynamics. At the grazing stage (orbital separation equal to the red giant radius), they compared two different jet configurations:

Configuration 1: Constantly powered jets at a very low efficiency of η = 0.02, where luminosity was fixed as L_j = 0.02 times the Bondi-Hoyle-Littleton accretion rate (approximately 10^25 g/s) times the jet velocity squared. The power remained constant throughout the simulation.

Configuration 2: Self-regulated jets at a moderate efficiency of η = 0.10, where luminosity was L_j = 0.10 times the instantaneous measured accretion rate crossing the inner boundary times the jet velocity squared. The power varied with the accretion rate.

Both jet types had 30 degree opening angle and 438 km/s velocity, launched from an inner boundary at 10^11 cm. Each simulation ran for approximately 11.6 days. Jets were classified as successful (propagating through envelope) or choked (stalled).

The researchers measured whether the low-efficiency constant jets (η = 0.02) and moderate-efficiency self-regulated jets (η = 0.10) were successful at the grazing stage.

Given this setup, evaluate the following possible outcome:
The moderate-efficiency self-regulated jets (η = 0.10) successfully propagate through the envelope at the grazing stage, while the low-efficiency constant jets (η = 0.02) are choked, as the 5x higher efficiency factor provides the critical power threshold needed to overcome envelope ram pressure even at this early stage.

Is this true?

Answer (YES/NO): NO